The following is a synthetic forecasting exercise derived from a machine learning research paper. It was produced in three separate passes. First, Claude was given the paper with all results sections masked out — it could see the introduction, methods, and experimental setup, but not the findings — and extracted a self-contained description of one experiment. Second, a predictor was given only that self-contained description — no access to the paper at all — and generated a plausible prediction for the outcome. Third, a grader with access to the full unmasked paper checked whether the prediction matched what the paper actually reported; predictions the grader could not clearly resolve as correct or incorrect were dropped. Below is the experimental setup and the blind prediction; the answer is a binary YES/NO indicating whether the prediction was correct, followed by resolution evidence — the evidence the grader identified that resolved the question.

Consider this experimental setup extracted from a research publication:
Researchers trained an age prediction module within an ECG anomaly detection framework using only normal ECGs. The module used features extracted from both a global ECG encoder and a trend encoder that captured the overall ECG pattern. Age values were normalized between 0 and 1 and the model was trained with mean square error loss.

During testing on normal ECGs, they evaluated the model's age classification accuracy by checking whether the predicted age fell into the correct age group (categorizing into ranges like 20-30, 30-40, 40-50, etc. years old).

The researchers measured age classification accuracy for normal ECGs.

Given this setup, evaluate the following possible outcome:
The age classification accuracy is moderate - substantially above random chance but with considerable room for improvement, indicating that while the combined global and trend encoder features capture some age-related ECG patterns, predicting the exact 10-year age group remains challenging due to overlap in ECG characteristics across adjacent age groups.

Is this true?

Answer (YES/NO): NO